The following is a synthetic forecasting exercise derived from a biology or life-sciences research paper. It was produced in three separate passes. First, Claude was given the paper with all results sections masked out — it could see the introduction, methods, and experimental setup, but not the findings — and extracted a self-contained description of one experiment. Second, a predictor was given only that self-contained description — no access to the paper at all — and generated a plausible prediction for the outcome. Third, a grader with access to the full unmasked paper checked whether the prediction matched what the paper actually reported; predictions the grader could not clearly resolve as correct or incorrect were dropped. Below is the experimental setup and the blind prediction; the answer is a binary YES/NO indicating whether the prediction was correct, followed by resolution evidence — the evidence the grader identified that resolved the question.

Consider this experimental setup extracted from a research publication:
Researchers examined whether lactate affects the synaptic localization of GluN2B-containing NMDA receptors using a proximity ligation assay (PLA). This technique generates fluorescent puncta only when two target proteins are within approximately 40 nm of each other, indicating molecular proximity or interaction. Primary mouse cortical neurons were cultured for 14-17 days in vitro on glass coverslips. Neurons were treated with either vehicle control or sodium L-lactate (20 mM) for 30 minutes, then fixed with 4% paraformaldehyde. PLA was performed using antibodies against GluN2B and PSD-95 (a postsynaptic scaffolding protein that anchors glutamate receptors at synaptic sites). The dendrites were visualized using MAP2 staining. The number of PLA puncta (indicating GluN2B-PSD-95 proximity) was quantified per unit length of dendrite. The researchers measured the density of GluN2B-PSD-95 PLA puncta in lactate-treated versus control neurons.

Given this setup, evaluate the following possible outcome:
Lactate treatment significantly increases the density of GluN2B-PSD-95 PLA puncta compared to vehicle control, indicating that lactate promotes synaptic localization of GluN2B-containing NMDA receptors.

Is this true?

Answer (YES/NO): YES